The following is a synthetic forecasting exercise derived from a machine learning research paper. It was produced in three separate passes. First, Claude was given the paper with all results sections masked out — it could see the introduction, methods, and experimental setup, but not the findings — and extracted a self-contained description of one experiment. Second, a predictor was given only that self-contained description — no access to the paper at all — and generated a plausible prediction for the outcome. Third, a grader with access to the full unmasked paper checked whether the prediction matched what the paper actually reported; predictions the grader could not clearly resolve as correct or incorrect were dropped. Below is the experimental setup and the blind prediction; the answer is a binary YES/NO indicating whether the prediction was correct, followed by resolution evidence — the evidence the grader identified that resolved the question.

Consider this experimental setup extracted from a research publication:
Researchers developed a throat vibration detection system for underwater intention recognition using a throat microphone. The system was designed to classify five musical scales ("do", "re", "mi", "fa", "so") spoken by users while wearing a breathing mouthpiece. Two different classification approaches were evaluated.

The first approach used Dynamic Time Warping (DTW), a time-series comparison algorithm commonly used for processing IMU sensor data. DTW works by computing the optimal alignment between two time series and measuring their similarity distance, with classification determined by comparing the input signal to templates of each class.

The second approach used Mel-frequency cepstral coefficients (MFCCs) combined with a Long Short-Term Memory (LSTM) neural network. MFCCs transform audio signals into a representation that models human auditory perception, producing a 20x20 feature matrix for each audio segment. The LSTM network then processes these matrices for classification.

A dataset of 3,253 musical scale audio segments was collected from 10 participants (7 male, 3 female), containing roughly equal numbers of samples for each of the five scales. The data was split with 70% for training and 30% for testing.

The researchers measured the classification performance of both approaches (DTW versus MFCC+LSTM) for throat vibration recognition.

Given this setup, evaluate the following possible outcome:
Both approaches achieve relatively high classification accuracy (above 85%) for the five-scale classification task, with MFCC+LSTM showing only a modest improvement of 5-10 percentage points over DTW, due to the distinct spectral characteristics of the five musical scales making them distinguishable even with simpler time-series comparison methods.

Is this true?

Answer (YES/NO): NO